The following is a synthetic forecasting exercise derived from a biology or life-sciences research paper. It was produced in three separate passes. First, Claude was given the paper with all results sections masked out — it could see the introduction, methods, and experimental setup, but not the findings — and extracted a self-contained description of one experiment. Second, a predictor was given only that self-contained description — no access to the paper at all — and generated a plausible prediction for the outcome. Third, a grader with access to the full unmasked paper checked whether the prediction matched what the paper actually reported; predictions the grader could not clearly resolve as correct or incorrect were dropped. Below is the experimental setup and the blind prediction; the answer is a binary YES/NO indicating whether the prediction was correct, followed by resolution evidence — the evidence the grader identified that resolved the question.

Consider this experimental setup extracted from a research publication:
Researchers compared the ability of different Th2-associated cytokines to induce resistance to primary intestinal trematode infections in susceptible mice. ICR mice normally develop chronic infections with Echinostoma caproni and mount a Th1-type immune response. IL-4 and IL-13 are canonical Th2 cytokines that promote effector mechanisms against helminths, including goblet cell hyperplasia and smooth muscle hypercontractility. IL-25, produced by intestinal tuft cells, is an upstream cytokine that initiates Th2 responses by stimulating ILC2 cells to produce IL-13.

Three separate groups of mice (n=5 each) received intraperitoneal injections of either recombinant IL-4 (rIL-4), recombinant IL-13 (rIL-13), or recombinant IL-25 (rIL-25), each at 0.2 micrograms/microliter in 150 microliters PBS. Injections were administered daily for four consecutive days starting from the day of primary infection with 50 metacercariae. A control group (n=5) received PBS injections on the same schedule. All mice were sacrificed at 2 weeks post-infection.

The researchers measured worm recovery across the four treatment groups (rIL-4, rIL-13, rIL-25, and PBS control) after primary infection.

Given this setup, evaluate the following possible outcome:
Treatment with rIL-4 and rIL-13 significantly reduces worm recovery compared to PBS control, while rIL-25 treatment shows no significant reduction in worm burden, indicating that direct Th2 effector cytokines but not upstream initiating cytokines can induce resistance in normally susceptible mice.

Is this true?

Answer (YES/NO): NO